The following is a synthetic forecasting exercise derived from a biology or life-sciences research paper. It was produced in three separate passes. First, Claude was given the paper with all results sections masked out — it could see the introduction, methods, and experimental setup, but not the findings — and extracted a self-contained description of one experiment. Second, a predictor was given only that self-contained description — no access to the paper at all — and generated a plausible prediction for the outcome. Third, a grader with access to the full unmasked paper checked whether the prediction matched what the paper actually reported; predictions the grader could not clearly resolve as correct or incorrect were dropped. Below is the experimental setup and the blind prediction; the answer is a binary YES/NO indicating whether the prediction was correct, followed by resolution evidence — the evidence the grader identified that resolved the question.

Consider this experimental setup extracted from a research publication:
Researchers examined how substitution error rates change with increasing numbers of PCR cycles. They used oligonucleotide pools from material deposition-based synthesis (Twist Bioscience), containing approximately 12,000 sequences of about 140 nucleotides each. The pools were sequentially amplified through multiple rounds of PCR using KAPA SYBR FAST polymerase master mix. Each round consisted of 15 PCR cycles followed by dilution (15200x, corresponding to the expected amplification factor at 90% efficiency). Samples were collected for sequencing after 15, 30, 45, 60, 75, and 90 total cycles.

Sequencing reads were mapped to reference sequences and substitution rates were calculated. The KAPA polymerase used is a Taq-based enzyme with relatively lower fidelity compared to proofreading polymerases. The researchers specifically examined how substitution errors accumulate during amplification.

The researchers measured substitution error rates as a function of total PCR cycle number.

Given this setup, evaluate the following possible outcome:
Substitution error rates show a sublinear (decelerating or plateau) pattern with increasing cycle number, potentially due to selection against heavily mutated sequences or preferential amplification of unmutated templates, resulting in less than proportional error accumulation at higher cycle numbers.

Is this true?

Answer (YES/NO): NO